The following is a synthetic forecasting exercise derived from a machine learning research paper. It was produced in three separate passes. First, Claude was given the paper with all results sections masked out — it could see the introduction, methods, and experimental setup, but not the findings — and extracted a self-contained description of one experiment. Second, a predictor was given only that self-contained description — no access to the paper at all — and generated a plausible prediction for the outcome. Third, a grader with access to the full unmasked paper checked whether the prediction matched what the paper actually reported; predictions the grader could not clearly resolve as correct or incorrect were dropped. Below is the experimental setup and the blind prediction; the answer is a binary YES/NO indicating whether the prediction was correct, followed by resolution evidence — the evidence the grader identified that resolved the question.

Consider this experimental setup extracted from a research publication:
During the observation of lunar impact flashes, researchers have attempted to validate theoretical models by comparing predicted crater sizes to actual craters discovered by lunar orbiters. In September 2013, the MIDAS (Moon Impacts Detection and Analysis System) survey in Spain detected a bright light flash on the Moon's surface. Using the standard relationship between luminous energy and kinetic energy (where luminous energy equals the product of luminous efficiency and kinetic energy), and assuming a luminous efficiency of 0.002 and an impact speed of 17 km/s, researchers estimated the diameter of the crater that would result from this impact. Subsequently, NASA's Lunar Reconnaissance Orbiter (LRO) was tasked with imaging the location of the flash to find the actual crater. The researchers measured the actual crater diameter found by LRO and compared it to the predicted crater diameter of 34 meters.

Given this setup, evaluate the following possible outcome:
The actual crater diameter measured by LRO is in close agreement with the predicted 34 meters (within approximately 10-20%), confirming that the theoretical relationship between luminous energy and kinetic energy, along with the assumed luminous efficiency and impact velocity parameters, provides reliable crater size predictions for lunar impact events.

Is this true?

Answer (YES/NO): NO